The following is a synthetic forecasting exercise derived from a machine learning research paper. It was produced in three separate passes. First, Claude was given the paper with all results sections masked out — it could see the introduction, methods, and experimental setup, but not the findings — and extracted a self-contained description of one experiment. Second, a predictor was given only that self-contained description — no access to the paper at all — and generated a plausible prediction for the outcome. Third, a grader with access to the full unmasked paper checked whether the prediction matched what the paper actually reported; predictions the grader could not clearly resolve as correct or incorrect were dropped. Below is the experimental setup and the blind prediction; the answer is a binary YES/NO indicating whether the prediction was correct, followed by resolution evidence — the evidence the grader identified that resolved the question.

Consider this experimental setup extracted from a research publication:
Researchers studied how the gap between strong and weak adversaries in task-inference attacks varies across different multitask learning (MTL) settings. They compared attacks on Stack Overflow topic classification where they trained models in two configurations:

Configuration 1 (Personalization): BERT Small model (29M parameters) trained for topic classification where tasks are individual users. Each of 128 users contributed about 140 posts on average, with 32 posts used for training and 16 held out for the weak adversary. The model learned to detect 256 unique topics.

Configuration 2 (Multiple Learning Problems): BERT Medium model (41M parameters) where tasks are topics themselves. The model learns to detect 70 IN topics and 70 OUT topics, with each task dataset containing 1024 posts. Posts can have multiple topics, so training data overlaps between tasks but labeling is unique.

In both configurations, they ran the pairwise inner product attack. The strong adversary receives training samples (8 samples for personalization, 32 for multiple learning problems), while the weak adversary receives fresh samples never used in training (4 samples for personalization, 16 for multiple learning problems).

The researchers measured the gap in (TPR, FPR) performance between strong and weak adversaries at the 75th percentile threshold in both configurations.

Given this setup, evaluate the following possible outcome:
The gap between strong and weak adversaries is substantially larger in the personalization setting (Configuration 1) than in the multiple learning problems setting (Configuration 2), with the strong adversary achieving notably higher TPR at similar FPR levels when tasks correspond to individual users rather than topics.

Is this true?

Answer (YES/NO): YES